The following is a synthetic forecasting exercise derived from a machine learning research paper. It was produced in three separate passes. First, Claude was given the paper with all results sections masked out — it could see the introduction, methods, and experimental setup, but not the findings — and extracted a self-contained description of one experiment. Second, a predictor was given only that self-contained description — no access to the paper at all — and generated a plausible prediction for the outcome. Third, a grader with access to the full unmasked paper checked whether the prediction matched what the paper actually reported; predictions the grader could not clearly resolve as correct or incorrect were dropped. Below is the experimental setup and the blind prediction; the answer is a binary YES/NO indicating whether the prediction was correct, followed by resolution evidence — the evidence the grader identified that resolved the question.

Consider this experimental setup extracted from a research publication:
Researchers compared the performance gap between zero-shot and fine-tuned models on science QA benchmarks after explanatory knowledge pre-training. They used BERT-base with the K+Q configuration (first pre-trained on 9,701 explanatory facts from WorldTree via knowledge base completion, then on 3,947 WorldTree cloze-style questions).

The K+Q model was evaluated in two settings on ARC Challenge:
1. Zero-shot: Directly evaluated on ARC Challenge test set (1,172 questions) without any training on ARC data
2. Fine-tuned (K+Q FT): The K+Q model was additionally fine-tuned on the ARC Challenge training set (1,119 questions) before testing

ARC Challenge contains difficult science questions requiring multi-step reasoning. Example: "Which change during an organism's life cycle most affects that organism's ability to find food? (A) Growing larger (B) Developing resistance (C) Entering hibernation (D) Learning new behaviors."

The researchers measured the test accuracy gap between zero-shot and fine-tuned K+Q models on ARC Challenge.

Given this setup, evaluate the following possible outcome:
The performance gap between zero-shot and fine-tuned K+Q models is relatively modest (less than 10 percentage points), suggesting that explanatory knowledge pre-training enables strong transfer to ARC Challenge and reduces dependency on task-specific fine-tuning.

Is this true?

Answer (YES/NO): YES